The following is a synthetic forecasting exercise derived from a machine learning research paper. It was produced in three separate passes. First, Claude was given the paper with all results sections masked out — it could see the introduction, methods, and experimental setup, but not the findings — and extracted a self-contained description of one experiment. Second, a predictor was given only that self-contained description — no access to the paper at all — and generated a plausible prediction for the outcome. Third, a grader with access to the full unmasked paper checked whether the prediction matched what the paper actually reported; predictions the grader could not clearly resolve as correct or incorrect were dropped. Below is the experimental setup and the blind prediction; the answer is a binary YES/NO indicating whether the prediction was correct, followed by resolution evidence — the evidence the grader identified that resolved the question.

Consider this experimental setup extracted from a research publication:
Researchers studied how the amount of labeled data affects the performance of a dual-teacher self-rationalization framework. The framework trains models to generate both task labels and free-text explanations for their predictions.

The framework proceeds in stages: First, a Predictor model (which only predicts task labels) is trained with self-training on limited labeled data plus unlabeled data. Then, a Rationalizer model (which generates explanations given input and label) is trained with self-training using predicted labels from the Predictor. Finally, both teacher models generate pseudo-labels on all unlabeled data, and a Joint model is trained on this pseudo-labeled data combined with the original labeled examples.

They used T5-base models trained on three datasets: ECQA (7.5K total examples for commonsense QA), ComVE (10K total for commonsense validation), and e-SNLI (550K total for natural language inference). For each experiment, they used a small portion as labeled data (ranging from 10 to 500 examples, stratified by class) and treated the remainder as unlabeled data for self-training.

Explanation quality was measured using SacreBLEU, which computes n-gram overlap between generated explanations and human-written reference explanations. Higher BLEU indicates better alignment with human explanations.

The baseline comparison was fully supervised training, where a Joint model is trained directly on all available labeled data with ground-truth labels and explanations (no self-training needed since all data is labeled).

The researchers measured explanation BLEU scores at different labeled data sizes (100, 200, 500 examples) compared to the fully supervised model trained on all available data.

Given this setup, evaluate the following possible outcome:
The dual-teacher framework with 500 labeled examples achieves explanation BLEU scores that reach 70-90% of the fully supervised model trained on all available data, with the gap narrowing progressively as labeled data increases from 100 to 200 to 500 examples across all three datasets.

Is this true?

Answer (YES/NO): NO